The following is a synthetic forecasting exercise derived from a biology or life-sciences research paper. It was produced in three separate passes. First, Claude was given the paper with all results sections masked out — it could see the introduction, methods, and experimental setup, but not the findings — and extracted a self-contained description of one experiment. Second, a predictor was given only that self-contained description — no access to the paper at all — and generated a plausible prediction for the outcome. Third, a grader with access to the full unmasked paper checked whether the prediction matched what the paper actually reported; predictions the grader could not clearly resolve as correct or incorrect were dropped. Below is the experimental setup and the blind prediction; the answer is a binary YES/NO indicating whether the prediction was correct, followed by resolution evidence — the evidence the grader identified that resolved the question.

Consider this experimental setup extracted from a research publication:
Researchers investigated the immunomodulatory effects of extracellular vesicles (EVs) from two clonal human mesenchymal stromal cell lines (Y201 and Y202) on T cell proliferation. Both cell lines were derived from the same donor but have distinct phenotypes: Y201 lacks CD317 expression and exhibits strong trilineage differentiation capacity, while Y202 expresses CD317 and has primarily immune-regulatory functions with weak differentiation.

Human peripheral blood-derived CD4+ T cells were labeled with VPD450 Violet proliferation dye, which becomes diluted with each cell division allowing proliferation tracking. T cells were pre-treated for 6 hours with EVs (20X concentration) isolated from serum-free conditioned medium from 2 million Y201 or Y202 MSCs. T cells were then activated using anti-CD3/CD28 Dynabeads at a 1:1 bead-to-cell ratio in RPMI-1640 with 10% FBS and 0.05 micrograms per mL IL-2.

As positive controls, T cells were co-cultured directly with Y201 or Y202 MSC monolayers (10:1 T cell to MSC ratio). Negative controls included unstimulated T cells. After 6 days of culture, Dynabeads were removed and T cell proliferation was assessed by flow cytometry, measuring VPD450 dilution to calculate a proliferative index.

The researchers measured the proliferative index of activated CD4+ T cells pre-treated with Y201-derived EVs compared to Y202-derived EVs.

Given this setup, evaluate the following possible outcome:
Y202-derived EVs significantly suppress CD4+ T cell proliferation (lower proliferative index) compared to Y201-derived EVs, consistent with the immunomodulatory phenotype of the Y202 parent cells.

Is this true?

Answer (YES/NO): NO